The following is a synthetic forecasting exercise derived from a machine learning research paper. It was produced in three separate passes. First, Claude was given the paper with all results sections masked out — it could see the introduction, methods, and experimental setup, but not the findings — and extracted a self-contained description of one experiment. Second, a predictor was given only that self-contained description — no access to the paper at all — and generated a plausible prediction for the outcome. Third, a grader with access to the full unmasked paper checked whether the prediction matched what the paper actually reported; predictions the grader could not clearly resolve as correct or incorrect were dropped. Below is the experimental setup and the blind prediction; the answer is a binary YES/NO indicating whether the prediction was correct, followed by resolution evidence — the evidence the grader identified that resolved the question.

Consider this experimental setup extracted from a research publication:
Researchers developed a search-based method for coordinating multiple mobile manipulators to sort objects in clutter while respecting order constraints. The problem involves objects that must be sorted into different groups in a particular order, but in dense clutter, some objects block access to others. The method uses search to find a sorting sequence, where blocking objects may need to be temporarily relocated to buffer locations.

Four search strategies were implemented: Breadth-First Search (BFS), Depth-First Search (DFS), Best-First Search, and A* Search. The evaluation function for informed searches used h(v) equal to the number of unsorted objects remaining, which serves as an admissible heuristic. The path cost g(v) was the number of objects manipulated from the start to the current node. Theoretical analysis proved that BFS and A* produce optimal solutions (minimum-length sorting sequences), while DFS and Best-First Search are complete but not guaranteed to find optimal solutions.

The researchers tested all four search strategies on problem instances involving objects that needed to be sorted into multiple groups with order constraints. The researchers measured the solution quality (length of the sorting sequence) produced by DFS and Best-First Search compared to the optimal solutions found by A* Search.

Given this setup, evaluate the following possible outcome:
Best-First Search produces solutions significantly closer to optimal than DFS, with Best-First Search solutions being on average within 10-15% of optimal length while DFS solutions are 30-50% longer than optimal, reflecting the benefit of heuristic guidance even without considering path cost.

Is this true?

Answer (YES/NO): NO